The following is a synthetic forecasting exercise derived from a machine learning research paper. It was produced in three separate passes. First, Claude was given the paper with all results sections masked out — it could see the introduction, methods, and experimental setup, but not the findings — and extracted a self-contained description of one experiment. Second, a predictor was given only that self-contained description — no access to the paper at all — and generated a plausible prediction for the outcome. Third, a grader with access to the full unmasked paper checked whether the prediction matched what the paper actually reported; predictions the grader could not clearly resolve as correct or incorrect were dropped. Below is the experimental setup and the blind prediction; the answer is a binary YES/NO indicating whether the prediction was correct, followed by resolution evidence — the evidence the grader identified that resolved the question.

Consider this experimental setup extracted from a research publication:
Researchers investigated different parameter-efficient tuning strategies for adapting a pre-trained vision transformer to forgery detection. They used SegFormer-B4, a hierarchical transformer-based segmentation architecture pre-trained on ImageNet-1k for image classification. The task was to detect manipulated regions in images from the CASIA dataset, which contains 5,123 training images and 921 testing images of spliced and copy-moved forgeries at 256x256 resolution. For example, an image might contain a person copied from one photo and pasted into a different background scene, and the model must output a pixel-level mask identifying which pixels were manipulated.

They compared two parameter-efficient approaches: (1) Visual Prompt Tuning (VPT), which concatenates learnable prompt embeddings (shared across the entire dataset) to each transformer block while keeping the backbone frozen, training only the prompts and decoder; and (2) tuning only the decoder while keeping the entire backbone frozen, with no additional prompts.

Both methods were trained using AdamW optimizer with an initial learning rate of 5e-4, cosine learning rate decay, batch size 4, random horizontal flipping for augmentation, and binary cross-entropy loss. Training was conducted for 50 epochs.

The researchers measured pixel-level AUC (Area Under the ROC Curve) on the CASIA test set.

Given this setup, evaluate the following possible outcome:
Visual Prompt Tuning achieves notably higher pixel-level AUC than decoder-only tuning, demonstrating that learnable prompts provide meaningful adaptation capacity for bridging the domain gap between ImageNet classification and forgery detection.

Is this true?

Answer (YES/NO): YES